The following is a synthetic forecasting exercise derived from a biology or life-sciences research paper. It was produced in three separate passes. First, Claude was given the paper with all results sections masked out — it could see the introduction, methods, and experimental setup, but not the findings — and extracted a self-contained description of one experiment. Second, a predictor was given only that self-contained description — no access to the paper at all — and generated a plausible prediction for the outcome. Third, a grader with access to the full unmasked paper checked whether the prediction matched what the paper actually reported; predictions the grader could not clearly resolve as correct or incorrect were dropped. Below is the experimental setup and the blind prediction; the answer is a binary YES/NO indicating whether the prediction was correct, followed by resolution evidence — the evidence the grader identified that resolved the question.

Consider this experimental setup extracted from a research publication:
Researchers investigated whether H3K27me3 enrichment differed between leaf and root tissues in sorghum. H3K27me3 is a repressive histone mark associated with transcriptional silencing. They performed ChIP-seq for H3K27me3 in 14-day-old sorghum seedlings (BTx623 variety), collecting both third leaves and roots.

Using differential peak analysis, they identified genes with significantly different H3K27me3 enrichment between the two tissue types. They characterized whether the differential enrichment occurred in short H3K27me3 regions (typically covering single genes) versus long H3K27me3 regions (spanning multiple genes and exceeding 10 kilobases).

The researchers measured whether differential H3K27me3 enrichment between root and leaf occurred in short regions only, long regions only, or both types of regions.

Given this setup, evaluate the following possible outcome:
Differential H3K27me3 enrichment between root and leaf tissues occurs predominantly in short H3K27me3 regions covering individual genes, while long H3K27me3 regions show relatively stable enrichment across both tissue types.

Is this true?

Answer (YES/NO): NO